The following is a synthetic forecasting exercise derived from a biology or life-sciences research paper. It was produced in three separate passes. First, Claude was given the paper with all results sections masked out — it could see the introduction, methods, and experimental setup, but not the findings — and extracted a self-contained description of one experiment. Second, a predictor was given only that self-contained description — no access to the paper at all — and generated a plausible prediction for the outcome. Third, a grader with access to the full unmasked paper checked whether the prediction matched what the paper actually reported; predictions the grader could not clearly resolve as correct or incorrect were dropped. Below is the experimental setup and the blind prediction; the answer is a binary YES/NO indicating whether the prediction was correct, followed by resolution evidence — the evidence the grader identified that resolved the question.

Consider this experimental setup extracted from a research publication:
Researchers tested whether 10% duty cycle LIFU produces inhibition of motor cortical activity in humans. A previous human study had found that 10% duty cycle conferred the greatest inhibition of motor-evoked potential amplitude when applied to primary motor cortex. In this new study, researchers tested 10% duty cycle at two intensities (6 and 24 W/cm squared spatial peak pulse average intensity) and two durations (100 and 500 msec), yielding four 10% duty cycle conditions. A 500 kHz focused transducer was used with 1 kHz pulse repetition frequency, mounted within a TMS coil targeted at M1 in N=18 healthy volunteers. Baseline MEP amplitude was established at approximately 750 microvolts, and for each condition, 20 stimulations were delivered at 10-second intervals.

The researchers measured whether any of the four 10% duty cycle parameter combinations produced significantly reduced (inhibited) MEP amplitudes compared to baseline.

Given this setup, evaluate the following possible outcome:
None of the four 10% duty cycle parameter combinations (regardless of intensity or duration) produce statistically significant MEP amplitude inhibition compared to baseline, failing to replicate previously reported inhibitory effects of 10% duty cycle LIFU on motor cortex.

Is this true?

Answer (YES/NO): YES